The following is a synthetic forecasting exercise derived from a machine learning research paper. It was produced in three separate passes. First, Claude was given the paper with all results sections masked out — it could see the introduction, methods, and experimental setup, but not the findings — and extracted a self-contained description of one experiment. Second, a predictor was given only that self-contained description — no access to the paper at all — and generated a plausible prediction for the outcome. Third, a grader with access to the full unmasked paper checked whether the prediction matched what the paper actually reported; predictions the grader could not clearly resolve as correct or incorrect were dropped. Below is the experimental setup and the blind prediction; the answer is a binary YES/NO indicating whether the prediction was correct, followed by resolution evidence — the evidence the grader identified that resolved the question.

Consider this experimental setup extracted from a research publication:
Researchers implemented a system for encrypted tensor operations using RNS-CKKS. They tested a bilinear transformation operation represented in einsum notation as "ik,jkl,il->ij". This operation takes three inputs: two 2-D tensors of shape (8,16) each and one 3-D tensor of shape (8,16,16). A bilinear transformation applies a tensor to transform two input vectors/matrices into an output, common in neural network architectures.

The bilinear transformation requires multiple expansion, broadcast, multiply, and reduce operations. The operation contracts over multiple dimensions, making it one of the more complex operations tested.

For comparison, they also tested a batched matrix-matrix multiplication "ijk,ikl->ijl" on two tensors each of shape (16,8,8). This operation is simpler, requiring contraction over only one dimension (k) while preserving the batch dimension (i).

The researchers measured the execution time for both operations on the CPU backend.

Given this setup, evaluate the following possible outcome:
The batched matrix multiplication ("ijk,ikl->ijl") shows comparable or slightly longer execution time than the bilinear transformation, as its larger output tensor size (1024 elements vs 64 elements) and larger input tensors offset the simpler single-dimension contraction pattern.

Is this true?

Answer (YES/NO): NO